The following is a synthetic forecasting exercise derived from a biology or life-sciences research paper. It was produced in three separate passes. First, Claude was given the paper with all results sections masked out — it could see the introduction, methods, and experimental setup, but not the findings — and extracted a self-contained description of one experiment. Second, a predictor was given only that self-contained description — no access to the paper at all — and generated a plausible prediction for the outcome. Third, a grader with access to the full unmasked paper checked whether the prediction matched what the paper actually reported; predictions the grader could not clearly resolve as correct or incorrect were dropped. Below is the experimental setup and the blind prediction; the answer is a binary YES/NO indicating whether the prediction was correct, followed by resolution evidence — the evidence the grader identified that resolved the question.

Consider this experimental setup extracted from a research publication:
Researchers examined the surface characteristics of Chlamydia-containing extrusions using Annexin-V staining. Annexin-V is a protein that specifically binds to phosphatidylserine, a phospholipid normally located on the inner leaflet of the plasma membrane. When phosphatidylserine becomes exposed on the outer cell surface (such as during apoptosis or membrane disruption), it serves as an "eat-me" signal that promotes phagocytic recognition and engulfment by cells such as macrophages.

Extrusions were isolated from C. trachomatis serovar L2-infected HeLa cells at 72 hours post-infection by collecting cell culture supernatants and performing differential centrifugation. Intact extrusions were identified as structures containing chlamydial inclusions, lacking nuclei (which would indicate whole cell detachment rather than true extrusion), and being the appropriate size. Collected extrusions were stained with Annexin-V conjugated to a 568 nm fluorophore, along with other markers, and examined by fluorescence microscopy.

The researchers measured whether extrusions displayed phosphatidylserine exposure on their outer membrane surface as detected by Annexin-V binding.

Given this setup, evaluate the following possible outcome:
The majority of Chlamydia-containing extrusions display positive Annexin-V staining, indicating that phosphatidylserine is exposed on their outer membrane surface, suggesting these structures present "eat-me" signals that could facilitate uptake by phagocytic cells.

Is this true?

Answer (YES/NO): YES